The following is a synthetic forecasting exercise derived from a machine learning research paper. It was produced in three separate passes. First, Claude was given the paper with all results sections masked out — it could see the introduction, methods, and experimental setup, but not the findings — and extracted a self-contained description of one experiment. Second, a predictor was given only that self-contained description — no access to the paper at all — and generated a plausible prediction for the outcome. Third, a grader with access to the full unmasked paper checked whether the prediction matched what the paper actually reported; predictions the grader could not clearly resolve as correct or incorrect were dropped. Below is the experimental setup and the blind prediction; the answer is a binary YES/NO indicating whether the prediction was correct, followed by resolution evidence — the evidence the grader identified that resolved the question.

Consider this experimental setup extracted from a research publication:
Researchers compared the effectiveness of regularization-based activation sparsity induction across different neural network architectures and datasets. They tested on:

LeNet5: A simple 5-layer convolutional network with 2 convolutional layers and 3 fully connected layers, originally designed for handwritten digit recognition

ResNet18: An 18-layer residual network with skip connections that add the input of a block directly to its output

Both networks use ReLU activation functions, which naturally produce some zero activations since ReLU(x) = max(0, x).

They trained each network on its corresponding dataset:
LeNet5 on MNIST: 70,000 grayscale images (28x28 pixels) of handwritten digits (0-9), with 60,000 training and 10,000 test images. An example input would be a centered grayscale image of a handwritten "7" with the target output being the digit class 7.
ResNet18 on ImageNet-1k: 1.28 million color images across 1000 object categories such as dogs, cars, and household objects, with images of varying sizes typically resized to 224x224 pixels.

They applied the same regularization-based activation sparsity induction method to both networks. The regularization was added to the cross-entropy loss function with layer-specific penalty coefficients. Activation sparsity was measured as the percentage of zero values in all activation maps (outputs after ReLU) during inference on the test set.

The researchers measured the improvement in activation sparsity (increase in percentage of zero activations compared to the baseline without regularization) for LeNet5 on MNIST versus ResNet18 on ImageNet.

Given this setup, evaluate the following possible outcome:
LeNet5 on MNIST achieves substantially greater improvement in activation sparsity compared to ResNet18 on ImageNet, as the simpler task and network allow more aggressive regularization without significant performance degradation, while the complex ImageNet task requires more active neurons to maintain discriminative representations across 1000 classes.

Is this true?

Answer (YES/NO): YES